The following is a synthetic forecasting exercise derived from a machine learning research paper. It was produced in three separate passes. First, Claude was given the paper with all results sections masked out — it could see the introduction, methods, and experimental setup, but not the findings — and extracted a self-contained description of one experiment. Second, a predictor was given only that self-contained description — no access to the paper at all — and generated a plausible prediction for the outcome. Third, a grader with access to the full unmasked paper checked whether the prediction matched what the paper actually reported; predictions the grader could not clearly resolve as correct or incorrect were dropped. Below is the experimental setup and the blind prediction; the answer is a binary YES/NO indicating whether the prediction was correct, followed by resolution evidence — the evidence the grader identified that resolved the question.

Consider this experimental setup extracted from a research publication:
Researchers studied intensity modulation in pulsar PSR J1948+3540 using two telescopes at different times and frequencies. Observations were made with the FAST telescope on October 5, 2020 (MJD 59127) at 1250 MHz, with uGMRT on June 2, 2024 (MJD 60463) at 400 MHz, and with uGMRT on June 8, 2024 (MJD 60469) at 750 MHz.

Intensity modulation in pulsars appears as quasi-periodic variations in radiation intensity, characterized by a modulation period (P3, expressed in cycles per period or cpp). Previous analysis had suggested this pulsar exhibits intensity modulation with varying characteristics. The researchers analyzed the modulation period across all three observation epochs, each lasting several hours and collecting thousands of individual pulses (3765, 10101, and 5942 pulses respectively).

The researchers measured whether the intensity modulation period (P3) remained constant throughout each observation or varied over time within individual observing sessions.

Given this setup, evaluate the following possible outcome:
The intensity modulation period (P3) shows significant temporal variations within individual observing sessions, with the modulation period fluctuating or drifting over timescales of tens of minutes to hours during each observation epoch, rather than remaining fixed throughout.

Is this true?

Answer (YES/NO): YES